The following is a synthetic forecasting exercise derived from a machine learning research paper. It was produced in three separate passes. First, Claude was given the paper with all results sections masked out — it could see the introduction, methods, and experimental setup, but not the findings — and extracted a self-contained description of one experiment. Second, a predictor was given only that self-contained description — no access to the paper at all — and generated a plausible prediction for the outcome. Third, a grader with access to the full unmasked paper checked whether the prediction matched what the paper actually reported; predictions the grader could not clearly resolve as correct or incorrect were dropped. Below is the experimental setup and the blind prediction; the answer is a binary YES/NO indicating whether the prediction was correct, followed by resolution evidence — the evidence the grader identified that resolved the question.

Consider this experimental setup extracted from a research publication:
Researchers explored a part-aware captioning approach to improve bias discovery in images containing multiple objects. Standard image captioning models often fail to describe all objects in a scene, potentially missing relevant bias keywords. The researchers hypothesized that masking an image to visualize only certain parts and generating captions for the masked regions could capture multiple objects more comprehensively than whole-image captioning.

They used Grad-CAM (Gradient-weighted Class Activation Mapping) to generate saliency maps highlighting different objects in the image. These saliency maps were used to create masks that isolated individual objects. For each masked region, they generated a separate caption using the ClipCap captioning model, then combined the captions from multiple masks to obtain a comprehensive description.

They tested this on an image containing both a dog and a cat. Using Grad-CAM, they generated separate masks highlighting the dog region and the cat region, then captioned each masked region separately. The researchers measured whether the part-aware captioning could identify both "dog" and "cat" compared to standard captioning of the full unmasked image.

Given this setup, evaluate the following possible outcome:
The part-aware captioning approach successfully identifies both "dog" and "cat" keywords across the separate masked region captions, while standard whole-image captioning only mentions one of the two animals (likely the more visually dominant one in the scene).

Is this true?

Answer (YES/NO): YES